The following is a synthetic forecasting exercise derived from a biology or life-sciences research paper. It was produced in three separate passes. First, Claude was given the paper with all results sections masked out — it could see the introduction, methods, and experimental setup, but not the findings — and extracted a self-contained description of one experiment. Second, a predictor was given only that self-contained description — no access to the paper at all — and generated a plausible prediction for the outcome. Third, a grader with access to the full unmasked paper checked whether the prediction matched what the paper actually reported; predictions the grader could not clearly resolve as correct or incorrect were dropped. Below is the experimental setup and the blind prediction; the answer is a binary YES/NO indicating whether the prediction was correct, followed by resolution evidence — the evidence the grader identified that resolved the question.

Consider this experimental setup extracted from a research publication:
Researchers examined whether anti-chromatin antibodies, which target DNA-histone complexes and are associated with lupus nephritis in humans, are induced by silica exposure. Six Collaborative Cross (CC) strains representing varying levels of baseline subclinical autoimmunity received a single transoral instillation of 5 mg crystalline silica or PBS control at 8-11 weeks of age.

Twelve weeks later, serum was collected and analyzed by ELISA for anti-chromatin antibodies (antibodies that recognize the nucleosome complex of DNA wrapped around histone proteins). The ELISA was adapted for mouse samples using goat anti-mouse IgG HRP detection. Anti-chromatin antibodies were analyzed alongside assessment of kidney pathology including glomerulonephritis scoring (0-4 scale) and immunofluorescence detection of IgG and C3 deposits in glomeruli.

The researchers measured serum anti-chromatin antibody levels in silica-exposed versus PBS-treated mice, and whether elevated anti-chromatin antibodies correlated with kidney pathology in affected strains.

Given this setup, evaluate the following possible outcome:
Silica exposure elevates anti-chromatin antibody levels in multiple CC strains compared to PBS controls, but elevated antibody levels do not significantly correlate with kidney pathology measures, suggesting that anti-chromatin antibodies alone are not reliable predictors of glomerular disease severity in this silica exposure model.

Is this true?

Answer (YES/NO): NO